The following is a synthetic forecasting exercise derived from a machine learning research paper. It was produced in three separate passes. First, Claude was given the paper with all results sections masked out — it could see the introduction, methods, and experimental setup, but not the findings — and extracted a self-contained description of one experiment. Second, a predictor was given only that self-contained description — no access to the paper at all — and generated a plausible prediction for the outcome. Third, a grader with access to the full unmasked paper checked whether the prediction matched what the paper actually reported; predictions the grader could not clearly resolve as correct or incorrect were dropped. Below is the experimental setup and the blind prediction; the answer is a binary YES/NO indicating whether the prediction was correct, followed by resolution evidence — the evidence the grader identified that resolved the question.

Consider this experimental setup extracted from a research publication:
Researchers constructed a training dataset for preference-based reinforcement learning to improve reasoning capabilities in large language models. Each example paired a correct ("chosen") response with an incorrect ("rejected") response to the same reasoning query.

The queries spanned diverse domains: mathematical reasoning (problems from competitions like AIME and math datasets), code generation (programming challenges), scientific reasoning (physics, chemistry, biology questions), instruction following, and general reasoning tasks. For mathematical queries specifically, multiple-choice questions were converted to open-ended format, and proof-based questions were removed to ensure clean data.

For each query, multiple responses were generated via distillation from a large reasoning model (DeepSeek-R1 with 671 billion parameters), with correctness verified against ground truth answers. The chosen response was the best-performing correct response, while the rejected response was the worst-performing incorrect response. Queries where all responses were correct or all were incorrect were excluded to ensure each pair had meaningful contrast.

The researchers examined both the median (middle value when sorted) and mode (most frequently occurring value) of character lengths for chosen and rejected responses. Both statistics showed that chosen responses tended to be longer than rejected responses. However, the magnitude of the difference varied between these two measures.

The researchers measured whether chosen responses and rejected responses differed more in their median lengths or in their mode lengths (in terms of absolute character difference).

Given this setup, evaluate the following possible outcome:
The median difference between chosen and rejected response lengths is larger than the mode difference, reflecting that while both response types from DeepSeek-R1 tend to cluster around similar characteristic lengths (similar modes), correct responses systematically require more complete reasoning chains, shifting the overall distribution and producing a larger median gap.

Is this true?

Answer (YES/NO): YES